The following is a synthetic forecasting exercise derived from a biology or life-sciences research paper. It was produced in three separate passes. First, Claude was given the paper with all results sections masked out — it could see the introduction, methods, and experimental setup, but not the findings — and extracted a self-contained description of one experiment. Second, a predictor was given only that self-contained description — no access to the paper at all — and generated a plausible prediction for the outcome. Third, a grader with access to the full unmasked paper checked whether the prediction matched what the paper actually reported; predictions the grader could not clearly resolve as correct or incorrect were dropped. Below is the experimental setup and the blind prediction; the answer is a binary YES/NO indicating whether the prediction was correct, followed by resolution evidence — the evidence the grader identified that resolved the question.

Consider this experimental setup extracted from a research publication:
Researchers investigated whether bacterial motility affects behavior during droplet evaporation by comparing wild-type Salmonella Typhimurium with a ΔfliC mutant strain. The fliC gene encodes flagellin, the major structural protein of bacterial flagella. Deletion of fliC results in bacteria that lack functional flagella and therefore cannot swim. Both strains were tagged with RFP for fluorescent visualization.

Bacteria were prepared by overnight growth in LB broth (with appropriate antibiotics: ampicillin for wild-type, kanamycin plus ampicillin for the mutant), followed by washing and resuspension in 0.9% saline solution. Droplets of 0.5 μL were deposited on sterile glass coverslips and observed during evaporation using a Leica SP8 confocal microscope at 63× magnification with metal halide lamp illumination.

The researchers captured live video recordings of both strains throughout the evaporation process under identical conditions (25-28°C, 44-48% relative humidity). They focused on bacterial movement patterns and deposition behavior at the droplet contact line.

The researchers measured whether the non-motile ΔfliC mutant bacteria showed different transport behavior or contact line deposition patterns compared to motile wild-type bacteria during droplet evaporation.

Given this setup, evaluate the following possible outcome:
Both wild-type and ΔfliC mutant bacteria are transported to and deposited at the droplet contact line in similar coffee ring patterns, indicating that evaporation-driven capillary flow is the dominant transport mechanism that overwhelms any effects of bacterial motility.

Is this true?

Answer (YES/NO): YES